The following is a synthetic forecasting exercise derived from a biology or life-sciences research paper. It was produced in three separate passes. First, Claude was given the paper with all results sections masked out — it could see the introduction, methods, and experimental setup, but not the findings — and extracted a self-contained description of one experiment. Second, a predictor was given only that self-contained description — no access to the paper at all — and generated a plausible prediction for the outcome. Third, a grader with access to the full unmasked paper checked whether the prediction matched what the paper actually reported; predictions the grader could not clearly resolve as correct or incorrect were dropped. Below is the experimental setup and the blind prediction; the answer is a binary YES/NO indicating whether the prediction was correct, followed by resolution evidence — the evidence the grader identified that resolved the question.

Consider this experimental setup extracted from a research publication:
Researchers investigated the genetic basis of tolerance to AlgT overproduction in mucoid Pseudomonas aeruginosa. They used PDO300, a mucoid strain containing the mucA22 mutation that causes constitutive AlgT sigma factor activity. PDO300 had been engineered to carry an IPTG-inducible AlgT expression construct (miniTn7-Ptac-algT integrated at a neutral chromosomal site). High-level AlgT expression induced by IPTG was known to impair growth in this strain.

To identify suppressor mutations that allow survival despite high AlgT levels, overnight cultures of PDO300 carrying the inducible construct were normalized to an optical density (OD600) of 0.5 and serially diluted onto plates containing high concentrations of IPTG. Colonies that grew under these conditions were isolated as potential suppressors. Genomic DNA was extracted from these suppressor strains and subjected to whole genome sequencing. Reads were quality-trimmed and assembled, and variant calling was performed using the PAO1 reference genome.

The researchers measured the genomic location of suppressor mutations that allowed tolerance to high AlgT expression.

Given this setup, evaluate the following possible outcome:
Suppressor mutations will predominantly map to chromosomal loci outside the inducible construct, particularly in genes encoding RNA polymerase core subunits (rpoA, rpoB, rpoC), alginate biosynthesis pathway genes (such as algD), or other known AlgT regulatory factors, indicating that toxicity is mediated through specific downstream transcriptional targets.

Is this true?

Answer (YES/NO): NO